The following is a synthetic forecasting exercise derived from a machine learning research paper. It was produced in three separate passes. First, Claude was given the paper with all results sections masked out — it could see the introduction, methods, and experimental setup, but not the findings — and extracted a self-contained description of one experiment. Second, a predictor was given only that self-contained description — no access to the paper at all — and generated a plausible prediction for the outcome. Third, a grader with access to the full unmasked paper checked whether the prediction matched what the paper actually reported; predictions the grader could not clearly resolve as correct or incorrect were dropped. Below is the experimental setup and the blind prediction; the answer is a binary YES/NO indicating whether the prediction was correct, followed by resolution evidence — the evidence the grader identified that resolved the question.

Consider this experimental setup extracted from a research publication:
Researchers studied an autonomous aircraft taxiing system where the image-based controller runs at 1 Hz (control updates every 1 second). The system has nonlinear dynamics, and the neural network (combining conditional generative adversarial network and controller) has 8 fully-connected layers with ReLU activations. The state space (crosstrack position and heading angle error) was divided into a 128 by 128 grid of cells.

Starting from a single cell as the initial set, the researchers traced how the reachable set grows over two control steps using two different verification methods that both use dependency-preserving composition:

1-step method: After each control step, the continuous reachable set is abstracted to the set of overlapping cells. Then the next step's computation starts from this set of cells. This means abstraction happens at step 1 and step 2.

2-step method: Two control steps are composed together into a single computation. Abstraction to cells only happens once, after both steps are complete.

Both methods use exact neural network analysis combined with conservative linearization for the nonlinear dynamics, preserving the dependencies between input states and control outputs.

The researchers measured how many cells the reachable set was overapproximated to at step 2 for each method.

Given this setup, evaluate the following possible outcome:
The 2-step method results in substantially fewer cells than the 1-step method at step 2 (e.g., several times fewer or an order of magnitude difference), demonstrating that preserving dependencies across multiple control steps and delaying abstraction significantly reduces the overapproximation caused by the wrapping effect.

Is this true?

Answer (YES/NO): NO